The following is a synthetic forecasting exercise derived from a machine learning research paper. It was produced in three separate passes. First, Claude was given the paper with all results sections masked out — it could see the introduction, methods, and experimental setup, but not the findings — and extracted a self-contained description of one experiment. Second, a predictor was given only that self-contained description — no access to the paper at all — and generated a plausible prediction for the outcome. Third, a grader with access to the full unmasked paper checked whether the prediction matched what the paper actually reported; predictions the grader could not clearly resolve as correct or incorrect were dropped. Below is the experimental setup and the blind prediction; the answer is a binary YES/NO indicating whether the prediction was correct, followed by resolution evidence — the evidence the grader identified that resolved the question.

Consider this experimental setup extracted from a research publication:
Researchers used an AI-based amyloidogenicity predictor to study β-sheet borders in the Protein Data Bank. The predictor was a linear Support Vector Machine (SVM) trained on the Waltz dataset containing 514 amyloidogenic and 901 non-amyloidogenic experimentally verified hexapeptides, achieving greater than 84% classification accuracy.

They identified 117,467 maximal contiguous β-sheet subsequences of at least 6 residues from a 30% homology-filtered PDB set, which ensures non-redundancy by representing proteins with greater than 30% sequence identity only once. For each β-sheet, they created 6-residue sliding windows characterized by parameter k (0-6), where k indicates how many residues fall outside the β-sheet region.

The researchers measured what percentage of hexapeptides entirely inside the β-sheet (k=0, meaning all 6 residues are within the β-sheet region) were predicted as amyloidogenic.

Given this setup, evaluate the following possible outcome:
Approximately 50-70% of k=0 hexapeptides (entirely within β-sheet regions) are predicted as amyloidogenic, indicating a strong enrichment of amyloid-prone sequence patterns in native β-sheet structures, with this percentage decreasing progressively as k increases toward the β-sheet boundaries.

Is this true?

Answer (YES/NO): NO